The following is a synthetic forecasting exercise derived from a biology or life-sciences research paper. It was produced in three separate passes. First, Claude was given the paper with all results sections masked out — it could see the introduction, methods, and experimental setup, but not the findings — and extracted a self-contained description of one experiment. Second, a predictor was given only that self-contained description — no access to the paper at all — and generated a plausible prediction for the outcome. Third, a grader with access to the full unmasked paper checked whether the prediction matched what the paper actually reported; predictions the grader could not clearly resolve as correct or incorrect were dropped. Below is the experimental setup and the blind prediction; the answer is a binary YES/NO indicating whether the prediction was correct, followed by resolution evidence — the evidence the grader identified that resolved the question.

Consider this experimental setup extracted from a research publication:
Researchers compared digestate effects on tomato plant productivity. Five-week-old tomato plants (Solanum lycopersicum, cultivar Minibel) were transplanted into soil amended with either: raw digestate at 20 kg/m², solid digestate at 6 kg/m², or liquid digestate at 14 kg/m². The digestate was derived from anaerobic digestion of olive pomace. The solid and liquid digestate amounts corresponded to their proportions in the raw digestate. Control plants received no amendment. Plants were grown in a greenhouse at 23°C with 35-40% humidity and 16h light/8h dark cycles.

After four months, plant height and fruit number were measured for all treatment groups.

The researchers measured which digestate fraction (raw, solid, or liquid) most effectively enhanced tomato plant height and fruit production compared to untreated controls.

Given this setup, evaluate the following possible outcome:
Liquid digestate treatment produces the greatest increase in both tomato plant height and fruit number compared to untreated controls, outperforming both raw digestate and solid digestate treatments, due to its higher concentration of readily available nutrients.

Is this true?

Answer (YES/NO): NO